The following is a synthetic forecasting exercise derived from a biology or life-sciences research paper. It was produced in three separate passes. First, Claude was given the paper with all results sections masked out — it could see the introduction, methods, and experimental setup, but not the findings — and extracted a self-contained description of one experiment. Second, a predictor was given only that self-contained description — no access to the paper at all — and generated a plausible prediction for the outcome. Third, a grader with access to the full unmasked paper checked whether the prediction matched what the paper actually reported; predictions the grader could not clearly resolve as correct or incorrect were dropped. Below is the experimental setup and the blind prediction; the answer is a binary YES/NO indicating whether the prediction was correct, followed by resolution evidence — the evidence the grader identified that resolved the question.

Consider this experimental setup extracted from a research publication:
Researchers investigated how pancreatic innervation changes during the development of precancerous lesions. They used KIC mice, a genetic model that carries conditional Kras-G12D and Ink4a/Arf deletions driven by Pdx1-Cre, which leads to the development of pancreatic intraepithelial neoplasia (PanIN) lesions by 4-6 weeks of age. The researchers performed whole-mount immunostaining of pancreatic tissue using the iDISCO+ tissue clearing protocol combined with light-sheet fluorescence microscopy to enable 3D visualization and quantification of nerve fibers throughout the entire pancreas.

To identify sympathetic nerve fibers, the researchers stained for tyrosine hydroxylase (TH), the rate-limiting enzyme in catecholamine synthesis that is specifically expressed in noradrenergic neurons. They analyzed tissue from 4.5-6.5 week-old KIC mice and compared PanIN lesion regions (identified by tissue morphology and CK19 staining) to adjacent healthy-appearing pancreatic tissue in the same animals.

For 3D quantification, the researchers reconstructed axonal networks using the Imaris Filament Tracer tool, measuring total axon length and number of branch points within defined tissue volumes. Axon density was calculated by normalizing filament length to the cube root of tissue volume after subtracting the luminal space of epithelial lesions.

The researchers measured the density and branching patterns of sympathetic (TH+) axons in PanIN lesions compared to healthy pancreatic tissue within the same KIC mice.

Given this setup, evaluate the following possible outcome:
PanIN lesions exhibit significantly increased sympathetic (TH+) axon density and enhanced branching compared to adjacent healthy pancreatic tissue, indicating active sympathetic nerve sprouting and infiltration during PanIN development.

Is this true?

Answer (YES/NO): YES